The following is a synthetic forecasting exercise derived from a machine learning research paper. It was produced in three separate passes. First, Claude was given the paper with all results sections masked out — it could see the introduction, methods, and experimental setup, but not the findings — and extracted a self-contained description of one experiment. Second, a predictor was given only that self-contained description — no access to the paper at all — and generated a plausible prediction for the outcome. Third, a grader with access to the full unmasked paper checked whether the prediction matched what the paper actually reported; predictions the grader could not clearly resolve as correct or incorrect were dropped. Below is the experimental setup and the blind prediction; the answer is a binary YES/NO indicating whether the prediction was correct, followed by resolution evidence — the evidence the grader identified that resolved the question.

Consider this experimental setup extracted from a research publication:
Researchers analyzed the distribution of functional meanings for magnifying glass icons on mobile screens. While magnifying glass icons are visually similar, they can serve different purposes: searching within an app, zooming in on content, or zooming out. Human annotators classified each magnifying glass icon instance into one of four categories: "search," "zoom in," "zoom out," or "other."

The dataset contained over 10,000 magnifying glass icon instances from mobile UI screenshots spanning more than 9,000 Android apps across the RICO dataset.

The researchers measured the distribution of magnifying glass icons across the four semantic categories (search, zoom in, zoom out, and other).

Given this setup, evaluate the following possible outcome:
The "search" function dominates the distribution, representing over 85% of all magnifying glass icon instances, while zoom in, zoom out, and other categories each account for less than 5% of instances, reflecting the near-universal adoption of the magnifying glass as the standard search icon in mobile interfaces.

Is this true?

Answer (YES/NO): YES